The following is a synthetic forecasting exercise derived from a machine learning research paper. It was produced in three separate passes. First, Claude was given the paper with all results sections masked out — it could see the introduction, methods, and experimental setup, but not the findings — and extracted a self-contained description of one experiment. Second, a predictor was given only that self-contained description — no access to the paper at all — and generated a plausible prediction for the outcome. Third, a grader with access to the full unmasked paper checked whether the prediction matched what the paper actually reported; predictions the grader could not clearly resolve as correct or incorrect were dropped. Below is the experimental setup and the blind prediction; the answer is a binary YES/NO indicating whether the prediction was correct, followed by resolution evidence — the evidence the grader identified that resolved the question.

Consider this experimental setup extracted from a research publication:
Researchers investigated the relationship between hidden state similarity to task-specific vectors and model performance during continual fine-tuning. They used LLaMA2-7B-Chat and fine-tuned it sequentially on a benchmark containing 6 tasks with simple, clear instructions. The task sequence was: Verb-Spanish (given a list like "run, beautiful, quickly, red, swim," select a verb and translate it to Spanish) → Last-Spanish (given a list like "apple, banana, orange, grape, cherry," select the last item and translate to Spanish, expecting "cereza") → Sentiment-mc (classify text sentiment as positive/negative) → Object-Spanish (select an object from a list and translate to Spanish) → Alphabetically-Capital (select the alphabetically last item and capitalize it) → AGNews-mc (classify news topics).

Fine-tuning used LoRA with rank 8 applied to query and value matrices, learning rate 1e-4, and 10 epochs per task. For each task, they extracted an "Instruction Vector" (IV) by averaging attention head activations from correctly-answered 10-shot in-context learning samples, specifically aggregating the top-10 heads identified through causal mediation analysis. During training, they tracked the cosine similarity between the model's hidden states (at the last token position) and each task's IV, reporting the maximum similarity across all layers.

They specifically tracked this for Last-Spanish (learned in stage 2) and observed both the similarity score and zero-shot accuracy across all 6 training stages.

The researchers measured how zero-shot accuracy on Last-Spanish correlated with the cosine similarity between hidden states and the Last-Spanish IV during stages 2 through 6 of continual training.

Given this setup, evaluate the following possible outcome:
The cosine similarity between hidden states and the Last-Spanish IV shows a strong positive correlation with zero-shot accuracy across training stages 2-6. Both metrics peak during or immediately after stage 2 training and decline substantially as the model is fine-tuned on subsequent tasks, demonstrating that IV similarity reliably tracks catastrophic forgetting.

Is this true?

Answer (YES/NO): YES